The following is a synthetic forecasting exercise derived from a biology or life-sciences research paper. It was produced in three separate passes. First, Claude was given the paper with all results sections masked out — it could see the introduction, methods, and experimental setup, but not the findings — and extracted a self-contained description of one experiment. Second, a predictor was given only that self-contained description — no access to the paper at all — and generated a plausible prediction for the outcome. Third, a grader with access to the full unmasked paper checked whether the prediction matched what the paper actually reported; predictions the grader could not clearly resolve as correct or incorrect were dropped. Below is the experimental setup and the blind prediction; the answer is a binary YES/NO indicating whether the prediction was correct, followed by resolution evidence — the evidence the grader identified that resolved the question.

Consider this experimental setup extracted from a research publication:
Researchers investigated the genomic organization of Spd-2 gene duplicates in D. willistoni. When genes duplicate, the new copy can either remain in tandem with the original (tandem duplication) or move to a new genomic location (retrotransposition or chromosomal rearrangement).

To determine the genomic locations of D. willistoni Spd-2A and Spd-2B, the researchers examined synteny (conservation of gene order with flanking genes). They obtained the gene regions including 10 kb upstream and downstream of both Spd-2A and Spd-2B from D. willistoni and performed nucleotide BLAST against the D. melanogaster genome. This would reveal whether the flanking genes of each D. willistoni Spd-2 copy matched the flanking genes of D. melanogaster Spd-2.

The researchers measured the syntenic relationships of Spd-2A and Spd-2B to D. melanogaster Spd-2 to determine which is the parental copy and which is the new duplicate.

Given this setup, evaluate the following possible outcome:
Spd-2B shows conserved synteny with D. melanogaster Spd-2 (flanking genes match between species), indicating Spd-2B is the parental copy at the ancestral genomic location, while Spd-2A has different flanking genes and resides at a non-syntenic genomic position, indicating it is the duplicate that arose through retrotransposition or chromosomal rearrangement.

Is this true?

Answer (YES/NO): NO